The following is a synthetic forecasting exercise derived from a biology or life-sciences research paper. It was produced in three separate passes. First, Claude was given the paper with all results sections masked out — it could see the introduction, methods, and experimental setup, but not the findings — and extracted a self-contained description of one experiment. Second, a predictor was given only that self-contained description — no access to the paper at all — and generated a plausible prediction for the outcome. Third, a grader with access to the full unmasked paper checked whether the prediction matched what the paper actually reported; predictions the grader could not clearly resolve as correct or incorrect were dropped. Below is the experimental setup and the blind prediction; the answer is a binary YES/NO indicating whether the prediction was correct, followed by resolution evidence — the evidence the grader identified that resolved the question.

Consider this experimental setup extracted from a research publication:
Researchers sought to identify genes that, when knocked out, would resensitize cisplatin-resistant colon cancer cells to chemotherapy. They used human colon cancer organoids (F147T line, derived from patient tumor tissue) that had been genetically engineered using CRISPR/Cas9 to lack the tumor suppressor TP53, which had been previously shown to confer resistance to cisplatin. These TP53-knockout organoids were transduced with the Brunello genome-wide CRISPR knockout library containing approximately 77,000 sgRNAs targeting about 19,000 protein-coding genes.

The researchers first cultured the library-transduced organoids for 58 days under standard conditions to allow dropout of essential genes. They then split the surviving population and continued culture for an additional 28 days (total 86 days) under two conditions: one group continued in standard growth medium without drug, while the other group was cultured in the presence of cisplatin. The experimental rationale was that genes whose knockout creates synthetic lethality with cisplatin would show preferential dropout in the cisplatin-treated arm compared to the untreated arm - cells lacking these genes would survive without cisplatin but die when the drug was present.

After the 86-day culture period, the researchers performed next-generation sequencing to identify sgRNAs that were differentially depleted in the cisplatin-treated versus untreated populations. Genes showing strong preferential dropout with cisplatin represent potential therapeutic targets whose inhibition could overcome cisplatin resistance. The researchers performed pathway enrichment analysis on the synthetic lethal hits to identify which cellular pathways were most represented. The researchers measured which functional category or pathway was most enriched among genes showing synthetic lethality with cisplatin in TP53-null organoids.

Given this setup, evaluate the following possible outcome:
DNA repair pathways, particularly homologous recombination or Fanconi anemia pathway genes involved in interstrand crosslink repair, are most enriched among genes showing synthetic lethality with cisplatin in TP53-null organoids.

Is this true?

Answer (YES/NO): YES